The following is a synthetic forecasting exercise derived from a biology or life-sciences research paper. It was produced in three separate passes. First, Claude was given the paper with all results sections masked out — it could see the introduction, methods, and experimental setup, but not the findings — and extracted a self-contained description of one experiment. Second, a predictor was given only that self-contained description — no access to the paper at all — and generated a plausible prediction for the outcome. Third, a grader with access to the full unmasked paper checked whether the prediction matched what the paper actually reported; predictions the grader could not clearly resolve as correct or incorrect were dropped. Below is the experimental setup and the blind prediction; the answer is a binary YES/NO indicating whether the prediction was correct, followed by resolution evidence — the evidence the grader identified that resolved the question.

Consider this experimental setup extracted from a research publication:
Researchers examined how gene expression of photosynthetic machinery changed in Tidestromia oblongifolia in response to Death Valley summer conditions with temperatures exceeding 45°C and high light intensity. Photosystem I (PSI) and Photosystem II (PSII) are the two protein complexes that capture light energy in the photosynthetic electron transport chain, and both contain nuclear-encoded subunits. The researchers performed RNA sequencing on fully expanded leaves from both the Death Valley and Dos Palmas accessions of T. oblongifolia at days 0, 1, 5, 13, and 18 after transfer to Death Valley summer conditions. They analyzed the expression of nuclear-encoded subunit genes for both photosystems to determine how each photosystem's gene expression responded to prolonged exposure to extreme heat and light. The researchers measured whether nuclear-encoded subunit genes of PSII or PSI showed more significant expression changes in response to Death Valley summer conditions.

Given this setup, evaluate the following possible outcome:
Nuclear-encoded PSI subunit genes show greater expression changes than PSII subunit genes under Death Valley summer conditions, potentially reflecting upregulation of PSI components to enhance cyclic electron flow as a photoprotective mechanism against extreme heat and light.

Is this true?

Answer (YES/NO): NO